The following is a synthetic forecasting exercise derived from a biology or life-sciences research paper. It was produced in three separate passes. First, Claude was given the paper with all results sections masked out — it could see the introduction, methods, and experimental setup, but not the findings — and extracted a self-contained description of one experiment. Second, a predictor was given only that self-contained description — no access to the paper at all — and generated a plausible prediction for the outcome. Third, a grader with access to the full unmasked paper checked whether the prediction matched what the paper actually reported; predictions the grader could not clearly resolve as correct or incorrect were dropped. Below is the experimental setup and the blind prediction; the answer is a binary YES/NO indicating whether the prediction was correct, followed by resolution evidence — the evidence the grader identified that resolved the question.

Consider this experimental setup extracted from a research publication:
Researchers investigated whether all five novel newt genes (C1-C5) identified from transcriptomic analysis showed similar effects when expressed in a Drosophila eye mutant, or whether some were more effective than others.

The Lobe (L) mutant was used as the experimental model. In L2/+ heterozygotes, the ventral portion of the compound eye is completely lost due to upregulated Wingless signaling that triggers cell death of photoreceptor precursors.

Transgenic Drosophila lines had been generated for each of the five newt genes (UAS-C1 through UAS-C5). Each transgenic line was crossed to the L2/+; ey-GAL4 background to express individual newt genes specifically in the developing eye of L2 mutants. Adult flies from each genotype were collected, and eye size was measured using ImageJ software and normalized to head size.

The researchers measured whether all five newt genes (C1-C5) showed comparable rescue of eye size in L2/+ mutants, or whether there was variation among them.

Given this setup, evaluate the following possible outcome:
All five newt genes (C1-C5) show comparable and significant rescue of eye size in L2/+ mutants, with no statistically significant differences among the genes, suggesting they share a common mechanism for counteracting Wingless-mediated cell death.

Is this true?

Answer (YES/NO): NO